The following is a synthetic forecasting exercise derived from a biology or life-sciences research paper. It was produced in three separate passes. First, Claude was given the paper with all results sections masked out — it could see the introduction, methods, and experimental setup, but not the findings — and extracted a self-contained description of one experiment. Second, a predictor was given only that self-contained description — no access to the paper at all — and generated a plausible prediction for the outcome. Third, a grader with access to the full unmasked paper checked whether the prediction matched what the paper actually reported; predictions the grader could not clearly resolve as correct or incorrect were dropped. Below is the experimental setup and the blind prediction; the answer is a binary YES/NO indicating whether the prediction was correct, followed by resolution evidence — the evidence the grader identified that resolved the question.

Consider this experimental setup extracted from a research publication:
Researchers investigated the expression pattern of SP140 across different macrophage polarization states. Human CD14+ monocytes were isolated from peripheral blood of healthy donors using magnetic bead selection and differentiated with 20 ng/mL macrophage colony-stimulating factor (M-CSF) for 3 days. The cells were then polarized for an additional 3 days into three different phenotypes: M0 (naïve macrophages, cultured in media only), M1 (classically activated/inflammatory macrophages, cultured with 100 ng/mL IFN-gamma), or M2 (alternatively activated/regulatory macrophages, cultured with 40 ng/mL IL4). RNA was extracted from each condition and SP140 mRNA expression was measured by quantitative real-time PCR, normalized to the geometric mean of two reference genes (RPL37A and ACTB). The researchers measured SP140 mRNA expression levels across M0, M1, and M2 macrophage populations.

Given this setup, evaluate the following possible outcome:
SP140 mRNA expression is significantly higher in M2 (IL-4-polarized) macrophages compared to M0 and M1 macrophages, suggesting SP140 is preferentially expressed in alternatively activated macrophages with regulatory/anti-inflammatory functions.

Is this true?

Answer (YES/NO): NO